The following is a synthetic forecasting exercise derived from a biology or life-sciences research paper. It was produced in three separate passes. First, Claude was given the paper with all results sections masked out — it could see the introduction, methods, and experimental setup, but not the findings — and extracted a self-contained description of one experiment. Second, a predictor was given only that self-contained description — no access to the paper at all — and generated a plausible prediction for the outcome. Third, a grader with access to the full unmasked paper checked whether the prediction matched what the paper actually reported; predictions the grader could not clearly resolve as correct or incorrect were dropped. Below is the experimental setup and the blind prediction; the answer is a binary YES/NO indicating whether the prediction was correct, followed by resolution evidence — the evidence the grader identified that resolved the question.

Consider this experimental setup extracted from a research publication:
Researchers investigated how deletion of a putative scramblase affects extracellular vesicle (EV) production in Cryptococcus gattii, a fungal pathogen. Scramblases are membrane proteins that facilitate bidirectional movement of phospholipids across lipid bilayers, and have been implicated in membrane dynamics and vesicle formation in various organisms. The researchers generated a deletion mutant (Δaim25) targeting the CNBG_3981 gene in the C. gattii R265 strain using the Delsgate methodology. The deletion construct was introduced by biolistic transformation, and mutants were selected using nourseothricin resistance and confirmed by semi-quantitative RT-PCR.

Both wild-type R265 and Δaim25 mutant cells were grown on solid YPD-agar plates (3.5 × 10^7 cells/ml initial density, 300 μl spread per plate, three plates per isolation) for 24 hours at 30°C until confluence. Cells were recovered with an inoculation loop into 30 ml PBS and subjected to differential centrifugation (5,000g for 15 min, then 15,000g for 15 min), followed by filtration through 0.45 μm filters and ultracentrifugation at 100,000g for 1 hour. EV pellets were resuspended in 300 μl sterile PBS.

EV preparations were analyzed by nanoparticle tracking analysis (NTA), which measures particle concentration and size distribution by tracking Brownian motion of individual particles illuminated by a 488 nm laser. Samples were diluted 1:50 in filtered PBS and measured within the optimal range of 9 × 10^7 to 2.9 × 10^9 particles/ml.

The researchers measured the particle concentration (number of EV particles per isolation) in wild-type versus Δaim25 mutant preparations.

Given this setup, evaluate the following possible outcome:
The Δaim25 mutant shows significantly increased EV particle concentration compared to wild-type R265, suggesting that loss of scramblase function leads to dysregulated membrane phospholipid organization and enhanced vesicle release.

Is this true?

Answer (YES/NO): NO